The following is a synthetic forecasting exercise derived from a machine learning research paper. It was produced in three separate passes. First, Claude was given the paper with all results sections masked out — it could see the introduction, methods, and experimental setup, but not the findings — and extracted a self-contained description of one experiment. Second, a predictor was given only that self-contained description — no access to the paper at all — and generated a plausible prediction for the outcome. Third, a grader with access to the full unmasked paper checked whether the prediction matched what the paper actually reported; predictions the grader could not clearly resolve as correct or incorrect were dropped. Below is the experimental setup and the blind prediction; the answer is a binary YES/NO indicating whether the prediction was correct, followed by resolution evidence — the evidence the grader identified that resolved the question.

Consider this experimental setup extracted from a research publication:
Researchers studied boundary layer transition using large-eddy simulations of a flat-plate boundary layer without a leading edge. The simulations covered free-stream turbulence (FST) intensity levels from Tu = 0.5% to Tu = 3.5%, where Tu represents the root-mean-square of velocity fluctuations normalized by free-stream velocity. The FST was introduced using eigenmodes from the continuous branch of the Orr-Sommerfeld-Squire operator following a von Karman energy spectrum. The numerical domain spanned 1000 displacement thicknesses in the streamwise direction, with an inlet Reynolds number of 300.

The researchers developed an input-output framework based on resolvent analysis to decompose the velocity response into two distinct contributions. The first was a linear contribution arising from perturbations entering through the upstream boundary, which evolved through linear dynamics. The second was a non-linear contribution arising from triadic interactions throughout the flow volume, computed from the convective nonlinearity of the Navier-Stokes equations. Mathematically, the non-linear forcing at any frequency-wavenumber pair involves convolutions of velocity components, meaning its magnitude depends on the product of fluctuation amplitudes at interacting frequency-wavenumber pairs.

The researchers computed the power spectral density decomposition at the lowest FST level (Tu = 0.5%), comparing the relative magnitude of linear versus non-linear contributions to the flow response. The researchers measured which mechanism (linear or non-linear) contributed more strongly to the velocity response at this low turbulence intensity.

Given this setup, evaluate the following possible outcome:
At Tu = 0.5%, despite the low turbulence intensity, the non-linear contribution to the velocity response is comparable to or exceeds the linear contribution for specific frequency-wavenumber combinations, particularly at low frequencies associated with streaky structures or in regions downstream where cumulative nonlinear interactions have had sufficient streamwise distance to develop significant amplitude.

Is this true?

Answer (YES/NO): NO